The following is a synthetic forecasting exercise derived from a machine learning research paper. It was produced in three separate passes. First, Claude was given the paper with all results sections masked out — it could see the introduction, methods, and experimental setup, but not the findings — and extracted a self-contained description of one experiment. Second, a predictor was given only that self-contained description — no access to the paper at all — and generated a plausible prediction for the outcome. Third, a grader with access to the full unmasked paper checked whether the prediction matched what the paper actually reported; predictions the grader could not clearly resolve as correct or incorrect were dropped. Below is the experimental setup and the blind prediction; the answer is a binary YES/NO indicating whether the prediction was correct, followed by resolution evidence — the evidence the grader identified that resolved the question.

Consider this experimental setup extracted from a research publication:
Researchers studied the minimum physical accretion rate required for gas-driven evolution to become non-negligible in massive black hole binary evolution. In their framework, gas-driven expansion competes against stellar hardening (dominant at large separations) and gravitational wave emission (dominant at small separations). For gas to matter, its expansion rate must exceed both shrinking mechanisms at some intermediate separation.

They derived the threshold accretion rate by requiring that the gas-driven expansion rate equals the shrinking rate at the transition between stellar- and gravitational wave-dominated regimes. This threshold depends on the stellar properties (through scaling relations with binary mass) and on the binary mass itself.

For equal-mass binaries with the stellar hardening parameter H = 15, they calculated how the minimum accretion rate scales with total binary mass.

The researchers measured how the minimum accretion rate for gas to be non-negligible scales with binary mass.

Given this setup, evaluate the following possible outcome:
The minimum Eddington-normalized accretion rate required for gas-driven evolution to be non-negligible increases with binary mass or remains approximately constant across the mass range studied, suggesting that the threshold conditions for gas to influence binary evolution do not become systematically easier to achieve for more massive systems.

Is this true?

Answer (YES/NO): NO